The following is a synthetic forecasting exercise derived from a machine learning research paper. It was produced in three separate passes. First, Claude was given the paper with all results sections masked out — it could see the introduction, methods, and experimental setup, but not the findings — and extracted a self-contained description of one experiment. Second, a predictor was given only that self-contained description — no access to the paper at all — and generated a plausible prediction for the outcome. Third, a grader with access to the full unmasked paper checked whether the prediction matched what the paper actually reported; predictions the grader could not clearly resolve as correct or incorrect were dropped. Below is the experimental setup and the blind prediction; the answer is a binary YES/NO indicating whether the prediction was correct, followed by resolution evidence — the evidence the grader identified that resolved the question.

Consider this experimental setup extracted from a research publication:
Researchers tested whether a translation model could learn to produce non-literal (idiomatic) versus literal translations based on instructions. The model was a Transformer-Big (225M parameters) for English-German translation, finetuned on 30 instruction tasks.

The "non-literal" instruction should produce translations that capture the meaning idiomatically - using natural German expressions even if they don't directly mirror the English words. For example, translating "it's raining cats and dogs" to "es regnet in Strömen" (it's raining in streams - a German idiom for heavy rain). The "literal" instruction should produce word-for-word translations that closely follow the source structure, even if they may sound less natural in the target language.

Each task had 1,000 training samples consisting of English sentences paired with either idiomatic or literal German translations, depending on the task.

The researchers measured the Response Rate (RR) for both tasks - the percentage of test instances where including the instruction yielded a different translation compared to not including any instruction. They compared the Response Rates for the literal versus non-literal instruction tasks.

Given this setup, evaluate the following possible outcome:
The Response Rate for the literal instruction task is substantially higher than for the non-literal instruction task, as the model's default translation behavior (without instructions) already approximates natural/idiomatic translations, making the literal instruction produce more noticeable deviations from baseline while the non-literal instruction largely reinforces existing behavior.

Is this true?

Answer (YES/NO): NO